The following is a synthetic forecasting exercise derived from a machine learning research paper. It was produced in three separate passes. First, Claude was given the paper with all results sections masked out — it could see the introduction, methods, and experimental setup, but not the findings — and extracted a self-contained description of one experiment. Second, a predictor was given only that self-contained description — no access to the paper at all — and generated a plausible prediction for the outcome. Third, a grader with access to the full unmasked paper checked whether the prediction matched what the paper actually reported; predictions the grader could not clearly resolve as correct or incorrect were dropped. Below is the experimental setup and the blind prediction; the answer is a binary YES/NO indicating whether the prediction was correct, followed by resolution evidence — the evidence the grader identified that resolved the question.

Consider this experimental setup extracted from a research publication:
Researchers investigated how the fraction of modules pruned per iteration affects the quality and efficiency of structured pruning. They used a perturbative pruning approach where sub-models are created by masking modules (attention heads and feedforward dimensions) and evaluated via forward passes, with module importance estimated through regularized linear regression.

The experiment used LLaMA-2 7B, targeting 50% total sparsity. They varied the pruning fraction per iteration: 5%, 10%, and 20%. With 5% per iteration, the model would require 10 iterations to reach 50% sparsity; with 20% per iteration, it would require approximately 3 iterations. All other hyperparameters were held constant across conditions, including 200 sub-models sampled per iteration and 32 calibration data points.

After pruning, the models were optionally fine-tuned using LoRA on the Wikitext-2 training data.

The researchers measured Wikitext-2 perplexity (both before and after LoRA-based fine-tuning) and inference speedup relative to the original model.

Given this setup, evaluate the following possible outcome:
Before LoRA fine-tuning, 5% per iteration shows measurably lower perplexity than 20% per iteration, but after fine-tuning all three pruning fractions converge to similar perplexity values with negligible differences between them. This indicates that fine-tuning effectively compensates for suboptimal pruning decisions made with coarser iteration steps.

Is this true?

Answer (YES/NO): NO